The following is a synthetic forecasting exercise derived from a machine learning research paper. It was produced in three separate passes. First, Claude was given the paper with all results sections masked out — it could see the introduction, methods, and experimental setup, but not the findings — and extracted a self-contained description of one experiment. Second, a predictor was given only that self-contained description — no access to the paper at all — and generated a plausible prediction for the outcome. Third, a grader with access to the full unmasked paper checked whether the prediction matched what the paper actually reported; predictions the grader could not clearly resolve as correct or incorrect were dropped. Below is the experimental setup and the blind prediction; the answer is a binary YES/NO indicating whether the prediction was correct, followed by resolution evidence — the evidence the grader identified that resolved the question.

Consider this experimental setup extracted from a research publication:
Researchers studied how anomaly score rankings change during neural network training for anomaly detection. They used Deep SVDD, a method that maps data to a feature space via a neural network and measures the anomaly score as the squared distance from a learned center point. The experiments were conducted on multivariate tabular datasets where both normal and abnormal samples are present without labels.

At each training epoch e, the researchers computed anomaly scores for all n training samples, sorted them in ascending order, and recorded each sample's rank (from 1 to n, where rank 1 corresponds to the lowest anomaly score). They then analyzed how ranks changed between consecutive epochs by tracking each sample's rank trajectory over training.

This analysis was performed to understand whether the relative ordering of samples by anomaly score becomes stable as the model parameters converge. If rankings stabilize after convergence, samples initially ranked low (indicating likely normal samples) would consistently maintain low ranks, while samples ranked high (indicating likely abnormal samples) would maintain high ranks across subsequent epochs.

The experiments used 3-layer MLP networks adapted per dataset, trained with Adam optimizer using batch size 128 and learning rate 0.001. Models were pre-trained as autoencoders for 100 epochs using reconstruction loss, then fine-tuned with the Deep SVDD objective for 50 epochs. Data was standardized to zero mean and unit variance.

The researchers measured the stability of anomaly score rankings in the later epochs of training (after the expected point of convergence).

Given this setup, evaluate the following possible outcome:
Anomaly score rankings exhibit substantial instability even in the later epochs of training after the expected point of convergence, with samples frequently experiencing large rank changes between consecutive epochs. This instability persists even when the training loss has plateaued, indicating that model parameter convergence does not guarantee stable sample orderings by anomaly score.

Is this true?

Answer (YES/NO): YES